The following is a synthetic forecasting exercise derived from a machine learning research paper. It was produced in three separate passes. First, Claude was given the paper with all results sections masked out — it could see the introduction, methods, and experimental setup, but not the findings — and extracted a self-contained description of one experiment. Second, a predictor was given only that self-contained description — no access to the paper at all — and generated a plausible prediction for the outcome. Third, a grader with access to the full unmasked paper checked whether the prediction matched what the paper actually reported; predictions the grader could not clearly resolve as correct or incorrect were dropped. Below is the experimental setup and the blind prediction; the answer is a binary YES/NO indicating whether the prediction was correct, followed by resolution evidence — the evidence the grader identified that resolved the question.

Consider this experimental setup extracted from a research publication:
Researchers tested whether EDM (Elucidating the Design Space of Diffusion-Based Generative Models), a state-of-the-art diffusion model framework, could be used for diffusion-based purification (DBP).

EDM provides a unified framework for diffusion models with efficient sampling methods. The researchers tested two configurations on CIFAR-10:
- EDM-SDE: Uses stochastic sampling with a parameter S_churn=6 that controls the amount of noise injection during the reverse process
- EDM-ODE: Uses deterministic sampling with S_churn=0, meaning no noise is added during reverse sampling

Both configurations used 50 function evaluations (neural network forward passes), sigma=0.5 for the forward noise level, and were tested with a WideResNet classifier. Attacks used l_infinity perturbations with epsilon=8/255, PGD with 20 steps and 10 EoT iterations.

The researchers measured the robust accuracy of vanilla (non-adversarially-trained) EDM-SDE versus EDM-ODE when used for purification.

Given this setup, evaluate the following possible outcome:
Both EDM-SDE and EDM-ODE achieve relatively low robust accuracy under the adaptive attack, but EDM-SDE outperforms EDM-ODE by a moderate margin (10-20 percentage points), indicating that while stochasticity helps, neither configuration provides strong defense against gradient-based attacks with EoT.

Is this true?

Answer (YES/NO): NO